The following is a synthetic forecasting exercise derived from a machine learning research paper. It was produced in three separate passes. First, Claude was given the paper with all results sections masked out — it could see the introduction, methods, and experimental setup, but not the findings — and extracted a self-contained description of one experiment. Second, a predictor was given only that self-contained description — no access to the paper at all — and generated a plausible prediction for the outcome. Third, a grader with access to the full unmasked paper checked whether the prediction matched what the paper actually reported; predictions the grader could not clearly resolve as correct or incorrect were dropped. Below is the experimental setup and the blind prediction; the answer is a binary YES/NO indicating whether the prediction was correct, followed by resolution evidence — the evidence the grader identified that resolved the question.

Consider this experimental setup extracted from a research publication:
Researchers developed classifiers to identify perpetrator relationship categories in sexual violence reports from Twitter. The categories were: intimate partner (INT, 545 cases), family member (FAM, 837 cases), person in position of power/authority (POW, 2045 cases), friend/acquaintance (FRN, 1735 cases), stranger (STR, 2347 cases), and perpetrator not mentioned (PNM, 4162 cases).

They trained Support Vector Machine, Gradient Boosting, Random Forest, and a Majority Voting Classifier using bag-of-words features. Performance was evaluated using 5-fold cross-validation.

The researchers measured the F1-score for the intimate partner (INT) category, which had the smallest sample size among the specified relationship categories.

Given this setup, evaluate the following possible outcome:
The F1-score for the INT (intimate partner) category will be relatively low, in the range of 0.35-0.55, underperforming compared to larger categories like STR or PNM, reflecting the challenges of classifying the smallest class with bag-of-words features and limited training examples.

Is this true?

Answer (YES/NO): YES